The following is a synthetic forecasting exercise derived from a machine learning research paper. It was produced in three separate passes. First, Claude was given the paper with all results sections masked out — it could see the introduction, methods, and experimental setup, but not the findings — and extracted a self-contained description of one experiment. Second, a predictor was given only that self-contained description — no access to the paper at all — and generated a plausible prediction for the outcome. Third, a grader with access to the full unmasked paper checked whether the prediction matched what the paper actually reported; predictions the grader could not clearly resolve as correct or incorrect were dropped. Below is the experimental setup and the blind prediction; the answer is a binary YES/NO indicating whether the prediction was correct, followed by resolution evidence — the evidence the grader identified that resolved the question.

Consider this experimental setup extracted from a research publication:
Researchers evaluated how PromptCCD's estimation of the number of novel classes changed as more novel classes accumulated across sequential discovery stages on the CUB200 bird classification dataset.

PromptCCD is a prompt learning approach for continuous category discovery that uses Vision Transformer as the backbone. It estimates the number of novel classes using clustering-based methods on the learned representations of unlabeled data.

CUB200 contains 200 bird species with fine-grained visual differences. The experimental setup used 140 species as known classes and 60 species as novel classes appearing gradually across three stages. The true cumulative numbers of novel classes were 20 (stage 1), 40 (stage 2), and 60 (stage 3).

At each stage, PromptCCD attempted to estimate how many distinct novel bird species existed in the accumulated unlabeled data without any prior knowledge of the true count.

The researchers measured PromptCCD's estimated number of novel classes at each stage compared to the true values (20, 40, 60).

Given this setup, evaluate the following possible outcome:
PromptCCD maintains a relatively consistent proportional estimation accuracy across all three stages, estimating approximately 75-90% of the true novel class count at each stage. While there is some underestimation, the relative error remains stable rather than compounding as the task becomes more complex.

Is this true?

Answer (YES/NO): NO